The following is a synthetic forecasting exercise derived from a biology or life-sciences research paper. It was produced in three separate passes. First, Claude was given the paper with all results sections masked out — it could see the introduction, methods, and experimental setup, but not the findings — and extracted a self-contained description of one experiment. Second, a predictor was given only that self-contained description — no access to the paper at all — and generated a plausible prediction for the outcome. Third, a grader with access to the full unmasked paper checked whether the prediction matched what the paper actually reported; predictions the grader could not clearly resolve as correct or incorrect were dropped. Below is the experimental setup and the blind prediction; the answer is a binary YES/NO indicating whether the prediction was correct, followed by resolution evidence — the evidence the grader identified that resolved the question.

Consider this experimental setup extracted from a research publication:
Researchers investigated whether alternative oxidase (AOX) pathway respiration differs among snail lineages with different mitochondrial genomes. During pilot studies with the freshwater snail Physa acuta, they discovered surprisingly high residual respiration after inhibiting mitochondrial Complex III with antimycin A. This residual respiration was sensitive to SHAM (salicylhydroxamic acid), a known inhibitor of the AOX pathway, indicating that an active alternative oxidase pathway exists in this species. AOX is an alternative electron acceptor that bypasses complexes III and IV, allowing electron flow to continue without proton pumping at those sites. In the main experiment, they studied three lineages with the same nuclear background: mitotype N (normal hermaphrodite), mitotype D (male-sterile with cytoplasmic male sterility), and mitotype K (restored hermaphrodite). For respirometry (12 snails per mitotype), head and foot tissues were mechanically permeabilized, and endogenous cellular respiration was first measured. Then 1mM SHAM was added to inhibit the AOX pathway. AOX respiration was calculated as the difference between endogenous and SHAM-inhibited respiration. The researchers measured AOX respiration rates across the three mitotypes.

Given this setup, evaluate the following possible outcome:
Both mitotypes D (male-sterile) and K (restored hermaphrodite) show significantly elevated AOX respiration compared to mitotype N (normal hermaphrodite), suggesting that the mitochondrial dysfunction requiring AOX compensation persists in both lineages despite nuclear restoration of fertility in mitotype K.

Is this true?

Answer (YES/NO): NO